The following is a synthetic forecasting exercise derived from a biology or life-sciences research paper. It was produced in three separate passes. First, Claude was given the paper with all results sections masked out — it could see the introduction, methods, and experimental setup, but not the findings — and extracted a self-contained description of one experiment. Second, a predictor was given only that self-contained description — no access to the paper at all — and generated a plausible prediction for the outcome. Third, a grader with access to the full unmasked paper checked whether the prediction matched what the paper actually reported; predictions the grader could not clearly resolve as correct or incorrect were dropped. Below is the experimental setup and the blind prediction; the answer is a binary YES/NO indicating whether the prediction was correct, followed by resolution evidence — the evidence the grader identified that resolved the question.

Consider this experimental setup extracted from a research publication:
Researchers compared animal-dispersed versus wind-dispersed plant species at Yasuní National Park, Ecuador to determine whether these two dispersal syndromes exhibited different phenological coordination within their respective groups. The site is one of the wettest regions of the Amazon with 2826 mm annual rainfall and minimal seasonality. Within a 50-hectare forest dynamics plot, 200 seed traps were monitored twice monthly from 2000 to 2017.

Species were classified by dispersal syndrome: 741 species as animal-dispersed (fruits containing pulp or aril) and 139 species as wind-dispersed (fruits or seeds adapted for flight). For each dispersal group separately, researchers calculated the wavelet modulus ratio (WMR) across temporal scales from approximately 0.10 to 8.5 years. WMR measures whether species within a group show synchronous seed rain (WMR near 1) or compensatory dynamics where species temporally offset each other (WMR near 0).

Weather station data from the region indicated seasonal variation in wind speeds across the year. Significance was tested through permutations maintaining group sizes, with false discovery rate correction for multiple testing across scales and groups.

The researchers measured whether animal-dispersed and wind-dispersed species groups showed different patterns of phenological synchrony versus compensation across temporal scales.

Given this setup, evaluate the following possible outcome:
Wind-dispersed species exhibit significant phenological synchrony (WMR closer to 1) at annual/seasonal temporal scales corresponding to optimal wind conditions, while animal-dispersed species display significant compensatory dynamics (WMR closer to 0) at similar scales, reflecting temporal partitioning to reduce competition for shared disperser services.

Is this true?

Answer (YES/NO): NO